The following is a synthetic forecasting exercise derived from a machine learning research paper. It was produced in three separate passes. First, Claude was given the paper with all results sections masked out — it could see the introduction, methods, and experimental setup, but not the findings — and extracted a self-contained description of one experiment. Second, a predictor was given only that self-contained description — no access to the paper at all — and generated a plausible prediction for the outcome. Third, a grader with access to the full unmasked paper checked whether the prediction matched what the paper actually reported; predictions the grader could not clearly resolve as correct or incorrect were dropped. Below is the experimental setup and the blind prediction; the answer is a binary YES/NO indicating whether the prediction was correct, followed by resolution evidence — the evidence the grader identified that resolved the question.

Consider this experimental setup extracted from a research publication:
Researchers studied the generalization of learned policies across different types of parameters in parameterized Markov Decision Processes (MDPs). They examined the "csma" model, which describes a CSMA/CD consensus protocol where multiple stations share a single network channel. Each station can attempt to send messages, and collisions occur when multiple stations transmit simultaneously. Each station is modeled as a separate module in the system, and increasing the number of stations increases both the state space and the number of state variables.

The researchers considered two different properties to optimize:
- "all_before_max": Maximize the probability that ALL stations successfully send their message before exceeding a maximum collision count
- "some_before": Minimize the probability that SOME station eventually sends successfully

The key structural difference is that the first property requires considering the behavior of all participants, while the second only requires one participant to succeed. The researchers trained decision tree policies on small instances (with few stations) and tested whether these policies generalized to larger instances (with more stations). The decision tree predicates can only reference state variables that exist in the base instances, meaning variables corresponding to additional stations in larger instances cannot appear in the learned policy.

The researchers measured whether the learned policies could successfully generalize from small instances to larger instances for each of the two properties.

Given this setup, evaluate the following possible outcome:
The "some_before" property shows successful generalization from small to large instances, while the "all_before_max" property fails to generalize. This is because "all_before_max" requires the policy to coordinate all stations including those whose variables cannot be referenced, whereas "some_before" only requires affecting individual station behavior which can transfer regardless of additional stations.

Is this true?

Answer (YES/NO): YES